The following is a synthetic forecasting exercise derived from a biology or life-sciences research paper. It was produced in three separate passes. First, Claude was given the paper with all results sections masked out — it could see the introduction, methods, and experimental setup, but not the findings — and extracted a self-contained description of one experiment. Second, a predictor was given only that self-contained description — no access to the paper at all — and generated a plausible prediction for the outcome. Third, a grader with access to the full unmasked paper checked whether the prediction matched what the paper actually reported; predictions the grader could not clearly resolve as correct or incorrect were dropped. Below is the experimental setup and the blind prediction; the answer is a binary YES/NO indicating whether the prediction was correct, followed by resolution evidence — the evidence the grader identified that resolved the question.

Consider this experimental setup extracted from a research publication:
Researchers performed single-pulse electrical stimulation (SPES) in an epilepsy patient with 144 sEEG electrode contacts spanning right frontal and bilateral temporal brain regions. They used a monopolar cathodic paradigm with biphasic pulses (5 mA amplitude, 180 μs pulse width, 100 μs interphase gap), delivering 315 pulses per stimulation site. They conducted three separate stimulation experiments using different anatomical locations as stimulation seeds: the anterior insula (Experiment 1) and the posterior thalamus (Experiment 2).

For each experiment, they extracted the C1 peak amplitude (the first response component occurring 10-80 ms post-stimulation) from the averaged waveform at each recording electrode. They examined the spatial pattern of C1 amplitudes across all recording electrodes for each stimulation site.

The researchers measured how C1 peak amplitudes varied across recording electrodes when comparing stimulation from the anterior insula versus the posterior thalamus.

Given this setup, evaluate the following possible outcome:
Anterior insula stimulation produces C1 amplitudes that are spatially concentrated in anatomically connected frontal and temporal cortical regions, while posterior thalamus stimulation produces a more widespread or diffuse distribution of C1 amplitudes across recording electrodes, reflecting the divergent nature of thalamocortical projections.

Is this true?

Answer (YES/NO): NO